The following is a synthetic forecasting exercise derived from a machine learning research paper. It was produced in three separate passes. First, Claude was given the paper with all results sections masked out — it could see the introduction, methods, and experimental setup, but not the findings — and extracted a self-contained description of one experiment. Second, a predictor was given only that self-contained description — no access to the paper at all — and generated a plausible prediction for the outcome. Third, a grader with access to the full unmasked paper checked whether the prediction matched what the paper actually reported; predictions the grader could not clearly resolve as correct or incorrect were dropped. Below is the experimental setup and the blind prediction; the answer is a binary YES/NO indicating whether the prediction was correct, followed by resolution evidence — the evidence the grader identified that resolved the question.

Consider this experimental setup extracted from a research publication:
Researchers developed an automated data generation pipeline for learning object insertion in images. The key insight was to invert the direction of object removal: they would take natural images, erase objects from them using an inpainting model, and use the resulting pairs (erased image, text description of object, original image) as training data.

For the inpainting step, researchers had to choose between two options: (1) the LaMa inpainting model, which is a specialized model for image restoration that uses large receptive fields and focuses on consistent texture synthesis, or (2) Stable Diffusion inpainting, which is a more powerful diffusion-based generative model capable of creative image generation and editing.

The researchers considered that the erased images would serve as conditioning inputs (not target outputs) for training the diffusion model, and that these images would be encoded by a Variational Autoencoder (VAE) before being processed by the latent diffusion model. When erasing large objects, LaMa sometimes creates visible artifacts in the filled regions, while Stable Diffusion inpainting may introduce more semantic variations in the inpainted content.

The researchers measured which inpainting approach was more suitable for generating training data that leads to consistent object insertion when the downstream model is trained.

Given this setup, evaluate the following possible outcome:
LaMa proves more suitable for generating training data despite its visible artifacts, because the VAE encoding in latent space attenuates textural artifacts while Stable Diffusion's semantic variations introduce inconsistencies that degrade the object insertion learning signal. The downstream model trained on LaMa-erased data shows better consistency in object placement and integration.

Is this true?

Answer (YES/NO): NO